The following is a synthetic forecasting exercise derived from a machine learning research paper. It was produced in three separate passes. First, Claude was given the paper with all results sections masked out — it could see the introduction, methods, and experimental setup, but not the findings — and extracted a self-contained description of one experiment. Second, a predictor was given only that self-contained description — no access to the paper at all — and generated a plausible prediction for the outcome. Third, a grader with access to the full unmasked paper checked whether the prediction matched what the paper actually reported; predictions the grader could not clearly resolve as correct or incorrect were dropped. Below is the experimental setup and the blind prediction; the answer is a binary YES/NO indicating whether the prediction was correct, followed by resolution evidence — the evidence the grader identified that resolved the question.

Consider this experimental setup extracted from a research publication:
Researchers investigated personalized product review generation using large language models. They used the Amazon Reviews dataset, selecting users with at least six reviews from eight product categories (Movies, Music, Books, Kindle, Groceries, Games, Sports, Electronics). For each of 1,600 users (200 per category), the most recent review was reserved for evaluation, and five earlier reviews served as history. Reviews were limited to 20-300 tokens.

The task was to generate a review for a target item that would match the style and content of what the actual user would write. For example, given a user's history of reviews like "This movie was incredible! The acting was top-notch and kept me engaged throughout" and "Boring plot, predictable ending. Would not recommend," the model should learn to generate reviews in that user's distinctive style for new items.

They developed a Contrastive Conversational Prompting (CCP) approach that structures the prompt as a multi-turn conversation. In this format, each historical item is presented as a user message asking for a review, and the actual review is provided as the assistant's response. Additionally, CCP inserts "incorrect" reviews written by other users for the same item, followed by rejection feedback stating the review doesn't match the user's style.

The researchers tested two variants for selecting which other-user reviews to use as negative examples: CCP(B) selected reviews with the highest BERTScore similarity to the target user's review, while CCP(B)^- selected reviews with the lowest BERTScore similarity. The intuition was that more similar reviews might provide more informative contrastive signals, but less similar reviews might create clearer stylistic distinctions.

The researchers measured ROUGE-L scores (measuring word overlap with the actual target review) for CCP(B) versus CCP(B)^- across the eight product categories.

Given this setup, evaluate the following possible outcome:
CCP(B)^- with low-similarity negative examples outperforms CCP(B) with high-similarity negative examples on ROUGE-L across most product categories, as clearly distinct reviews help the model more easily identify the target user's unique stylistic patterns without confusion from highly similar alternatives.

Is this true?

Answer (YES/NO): NO